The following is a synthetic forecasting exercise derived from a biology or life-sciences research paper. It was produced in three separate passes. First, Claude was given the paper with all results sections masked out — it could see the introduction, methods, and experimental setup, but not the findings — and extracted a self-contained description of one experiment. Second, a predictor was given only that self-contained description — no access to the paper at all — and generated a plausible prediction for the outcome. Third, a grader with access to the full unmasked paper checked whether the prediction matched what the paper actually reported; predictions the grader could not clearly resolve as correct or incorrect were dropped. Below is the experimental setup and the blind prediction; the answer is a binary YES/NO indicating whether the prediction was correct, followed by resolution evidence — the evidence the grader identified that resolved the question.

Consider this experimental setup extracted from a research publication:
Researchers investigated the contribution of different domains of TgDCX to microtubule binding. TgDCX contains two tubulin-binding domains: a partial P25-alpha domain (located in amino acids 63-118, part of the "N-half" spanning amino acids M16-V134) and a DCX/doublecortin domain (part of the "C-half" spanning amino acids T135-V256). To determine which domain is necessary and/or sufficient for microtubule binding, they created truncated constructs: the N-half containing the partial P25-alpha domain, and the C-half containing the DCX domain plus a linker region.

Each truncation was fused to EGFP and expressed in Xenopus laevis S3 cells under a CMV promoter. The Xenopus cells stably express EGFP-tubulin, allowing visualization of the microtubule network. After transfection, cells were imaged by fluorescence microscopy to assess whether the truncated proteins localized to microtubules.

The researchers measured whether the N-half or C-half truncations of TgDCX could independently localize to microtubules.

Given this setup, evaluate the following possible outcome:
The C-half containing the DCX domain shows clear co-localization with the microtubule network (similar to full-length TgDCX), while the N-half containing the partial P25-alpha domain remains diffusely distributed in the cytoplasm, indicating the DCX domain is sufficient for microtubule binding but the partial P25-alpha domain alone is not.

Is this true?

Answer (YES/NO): NO